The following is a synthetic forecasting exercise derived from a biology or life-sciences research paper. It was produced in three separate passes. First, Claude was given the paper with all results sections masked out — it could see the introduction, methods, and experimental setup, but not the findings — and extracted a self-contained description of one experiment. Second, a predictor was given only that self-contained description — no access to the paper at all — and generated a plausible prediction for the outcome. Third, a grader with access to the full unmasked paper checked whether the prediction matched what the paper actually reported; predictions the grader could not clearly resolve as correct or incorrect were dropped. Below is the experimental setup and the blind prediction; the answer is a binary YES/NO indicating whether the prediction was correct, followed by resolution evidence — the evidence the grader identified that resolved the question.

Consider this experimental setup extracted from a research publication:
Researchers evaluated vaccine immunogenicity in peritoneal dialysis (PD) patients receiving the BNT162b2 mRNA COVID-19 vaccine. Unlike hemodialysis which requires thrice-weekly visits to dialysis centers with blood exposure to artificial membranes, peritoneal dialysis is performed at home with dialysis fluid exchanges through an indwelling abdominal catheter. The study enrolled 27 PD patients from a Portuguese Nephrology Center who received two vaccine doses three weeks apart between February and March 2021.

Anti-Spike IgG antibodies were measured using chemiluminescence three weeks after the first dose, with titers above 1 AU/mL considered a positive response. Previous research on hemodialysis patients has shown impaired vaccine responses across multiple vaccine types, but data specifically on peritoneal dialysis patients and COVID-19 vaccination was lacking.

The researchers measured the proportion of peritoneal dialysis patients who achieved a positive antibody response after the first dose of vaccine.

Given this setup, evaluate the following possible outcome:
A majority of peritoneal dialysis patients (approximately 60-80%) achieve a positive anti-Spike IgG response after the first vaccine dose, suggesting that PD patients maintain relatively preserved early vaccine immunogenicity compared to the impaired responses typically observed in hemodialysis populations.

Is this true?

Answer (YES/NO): NO